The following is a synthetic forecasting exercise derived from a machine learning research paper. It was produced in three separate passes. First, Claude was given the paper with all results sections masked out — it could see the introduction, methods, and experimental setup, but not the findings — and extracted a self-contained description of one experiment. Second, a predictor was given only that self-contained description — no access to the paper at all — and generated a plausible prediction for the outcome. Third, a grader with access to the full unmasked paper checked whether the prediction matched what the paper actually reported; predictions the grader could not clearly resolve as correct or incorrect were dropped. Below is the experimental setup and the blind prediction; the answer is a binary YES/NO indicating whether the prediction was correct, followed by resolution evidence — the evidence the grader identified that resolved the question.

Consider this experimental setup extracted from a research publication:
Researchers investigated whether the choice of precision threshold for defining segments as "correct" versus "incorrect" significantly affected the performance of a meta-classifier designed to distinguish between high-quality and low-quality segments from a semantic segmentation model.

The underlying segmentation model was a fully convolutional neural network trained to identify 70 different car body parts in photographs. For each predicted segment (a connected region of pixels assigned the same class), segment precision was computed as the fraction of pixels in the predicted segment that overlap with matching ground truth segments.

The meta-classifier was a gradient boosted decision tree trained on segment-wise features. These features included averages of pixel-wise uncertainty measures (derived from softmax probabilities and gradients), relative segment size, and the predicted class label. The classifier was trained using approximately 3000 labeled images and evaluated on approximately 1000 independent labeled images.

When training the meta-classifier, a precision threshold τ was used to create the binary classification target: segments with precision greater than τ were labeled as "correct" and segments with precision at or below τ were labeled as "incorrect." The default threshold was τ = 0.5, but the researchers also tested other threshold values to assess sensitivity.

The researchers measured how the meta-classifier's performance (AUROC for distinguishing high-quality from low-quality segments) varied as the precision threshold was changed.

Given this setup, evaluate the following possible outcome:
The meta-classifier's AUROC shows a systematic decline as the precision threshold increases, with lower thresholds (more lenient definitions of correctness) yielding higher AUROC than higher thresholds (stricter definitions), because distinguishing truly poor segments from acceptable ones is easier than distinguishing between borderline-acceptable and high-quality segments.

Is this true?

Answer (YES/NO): NO